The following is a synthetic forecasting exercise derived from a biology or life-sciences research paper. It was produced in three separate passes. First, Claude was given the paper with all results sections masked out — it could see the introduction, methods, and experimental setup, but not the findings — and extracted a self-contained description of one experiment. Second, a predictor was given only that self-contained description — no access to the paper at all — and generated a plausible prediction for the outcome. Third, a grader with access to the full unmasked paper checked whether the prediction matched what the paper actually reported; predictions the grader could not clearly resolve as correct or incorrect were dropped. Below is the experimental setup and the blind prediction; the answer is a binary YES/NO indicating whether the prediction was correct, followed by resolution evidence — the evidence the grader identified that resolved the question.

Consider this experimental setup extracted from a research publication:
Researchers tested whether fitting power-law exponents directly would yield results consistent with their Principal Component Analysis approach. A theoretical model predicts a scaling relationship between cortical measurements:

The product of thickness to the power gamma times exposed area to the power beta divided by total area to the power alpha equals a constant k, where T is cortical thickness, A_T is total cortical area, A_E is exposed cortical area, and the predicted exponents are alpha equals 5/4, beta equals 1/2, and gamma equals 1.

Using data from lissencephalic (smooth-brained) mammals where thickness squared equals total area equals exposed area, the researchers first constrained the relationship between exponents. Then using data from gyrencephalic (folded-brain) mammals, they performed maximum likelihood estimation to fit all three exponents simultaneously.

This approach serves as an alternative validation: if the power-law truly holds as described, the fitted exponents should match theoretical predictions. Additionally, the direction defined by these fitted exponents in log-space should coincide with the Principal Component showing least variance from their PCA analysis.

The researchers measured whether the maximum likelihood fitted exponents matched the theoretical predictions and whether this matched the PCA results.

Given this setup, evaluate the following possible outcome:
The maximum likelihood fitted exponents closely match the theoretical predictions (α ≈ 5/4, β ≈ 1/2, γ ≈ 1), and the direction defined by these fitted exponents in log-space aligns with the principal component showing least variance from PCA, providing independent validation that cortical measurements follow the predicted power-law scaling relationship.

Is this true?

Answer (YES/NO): YES